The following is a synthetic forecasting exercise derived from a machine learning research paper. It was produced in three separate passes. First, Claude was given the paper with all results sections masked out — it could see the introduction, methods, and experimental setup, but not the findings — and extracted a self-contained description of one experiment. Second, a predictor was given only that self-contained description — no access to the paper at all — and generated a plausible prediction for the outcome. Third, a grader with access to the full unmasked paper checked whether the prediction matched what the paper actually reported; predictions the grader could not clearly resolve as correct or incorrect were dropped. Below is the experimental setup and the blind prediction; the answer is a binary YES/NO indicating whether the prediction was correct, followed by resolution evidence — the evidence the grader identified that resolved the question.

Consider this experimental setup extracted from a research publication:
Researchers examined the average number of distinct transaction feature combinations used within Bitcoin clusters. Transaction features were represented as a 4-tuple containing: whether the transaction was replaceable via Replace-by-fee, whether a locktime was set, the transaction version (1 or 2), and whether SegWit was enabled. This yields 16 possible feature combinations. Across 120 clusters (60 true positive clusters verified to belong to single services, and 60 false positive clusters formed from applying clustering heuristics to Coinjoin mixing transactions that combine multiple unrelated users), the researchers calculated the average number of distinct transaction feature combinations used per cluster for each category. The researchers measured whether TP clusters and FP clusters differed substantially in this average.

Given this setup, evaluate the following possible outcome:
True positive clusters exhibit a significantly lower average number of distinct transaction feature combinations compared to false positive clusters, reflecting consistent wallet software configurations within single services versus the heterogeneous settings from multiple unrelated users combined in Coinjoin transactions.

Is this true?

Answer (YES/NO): NO